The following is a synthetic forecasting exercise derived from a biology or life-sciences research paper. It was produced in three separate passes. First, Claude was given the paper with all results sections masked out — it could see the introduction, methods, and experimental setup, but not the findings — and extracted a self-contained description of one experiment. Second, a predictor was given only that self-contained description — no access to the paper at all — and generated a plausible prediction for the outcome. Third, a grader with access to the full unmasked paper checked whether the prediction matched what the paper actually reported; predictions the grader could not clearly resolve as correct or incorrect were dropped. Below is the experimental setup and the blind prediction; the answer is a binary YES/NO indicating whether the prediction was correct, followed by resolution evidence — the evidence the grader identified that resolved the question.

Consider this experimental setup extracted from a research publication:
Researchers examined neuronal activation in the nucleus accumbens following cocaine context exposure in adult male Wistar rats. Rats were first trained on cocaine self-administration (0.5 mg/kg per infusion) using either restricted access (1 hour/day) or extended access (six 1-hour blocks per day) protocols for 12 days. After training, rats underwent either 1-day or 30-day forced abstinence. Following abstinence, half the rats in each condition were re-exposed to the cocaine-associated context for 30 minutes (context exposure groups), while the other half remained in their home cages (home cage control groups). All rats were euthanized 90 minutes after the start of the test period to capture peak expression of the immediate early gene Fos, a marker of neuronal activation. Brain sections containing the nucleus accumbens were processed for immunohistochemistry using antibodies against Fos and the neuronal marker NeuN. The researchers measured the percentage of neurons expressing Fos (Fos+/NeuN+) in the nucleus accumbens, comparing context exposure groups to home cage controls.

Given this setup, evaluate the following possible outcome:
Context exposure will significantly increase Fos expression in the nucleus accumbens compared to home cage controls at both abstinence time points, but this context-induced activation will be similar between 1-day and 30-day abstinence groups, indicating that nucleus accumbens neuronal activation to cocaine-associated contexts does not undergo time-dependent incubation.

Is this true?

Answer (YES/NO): NO